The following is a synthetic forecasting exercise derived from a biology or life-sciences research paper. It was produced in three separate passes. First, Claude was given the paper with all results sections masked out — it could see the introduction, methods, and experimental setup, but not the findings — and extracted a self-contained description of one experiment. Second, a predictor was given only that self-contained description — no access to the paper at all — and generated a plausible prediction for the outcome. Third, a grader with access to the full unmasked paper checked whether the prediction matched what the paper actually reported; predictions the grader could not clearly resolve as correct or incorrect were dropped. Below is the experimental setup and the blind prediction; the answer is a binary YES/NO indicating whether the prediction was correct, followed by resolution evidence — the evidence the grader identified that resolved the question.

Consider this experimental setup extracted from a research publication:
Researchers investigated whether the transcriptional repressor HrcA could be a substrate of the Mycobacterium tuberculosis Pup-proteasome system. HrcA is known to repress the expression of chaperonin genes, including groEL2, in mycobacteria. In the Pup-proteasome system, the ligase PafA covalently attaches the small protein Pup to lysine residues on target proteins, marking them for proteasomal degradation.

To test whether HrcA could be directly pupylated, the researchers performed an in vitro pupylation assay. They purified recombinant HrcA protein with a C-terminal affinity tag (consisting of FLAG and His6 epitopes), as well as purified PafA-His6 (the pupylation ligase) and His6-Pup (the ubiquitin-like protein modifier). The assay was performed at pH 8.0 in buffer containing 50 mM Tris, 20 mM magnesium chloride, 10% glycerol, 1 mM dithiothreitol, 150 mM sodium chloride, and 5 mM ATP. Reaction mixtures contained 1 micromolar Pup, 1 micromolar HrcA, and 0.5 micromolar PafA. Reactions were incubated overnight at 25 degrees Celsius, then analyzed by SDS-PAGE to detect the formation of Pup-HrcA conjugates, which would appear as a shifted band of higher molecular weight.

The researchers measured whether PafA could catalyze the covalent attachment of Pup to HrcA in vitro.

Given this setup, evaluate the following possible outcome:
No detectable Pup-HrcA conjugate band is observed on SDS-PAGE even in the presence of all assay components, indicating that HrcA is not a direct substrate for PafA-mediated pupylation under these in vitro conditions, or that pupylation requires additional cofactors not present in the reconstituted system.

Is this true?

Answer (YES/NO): NO